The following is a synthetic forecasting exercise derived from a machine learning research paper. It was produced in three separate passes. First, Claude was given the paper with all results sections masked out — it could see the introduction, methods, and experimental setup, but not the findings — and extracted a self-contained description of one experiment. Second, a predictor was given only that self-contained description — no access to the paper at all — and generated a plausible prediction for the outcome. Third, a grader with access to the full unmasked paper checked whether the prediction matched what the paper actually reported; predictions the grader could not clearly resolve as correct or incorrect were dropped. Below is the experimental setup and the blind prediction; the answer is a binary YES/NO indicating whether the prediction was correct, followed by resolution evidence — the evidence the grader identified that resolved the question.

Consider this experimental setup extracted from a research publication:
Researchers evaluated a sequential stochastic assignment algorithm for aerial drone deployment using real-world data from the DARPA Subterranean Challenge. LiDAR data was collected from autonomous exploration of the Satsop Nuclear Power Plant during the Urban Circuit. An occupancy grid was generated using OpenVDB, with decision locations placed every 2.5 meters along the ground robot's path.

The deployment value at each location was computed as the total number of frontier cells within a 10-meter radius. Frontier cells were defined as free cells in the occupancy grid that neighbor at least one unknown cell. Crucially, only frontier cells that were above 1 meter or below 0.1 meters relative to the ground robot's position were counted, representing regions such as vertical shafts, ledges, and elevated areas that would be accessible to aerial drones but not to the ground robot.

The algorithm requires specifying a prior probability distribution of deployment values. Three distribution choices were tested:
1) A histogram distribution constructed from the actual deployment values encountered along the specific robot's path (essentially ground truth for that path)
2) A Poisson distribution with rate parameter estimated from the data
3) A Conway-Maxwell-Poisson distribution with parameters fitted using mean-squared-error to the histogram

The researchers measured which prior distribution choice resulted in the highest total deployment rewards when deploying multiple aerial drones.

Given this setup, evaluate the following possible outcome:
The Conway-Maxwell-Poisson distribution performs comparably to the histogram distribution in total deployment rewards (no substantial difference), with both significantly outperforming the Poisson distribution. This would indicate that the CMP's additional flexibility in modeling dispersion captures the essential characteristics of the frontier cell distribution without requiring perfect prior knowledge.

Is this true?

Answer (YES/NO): NO